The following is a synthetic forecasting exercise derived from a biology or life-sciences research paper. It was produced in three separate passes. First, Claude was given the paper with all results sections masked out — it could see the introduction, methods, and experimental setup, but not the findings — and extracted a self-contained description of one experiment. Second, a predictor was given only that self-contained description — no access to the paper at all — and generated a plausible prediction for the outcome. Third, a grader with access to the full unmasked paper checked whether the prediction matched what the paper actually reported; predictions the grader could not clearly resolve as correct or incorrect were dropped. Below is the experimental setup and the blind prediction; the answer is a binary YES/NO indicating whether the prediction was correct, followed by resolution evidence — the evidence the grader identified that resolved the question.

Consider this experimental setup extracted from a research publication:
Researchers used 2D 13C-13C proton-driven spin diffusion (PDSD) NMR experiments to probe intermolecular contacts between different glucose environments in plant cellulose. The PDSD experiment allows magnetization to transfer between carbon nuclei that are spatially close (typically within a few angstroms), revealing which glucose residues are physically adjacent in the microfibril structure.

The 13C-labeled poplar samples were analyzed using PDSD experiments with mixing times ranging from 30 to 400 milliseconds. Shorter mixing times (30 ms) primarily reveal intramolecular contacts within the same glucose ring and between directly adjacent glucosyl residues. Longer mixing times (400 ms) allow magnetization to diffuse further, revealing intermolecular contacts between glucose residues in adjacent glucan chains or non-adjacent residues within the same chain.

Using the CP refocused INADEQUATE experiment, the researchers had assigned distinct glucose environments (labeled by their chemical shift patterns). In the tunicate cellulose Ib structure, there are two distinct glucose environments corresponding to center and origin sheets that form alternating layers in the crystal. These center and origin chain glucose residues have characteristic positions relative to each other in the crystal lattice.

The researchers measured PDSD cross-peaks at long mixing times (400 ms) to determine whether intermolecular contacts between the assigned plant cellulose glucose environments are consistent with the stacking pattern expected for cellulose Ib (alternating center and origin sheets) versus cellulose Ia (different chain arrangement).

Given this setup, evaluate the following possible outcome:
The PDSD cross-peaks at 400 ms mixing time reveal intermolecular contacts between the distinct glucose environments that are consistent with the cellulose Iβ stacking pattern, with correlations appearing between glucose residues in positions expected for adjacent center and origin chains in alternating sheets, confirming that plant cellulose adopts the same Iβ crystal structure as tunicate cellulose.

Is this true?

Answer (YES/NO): NO